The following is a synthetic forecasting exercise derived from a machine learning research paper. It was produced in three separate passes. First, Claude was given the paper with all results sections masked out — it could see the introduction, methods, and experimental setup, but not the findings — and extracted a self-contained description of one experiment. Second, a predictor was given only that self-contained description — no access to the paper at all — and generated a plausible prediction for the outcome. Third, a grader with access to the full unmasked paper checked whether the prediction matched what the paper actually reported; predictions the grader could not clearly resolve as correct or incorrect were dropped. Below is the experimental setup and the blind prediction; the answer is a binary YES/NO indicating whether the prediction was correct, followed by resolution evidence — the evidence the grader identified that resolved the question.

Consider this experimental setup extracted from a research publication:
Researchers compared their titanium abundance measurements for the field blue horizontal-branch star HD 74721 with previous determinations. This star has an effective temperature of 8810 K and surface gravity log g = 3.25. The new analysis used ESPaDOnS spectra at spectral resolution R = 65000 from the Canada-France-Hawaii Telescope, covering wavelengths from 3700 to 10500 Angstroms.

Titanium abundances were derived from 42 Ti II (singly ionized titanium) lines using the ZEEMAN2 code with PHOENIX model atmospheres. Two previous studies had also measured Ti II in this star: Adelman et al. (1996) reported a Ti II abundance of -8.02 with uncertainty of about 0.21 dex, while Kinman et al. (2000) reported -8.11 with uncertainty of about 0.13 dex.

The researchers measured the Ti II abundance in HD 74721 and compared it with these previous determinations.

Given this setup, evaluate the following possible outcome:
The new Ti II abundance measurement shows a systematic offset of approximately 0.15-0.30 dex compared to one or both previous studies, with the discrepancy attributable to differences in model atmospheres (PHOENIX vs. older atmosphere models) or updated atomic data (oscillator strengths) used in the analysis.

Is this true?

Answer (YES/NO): NO